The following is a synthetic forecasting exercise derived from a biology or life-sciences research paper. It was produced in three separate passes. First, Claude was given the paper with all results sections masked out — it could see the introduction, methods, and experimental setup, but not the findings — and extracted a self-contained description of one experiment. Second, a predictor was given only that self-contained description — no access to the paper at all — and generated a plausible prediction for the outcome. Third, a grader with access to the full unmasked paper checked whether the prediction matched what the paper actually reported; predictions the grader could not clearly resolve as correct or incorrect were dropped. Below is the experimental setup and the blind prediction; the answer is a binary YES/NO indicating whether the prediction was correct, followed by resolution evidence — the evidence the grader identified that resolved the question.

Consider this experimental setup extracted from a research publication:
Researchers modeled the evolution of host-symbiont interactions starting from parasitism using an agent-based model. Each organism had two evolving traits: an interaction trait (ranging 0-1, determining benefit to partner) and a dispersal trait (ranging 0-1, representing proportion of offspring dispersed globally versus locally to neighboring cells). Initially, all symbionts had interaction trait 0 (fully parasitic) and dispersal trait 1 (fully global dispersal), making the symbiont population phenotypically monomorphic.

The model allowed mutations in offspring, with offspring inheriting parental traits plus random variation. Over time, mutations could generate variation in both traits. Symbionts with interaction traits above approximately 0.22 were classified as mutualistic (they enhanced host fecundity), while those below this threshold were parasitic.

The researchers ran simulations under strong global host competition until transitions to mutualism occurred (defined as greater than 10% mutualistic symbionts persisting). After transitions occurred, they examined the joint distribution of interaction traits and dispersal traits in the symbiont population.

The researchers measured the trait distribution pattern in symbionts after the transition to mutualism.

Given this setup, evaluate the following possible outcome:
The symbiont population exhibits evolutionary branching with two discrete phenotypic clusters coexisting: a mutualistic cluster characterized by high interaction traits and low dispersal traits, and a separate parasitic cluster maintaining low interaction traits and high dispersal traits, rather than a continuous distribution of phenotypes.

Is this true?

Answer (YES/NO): YES